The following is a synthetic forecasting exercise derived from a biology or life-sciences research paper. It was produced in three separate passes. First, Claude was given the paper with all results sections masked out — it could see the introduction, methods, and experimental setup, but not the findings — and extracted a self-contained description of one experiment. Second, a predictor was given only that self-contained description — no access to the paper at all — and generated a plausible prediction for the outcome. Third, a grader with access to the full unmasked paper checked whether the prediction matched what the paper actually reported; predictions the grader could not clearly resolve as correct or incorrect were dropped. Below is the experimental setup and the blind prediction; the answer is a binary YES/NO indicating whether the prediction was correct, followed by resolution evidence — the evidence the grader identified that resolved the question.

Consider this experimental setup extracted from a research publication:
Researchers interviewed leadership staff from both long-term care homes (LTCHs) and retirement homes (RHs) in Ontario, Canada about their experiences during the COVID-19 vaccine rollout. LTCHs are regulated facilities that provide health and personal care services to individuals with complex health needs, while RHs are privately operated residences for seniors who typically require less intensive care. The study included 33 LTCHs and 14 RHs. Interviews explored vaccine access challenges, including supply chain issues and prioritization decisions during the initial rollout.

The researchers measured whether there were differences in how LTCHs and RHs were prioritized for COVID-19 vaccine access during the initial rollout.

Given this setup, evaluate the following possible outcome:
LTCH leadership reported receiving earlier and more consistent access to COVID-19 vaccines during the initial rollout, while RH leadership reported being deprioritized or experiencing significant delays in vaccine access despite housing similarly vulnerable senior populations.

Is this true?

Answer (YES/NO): YES